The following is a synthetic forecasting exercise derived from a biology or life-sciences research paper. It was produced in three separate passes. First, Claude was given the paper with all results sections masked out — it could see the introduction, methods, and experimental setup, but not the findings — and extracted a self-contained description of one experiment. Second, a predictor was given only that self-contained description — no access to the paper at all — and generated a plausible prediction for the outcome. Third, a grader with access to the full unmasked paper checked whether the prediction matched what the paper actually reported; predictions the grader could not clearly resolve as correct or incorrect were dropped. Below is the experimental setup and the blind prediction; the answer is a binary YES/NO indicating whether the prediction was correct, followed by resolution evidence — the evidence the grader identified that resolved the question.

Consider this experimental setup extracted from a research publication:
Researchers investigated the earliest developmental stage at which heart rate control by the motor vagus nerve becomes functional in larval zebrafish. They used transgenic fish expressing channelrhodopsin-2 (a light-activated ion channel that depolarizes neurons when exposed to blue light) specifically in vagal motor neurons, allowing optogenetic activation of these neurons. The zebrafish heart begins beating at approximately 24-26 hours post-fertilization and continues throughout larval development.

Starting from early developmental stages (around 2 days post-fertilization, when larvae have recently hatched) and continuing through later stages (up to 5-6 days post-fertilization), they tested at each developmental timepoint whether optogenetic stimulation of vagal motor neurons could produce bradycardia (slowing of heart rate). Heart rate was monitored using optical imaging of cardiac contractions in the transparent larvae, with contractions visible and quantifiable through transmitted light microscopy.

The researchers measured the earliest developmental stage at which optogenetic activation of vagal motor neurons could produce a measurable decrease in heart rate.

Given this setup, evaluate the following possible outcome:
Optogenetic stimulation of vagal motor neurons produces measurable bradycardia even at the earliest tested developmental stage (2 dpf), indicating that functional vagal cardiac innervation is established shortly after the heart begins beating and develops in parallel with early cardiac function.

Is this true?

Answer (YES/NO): NO